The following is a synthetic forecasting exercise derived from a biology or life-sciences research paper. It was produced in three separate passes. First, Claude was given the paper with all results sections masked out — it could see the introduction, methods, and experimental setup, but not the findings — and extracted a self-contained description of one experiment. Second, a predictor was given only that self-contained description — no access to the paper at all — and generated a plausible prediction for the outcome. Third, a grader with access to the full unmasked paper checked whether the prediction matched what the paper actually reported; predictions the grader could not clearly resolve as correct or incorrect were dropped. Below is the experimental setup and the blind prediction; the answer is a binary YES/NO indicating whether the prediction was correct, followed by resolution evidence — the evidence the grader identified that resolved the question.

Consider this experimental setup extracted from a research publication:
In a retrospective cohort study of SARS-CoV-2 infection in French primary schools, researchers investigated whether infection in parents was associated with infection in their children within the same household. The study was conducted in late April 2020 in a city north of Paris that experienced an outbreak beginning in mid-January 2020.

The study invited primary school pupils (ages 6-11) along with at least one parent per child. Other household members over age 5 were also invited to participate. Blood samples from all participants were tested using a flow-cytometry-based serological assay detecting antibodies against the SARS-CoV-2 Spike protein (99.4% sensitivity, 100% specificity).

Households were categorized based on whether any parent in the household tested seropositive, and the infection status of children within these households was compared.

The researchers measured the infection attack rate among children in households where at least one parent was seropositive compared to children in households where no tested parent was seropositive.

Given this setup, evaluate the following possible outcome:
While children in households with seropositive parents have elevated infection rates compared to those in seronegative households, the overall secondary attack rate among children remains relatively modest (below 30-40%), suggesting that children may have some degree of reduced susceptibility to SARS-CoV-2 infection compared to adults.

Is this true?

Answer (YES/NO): NO